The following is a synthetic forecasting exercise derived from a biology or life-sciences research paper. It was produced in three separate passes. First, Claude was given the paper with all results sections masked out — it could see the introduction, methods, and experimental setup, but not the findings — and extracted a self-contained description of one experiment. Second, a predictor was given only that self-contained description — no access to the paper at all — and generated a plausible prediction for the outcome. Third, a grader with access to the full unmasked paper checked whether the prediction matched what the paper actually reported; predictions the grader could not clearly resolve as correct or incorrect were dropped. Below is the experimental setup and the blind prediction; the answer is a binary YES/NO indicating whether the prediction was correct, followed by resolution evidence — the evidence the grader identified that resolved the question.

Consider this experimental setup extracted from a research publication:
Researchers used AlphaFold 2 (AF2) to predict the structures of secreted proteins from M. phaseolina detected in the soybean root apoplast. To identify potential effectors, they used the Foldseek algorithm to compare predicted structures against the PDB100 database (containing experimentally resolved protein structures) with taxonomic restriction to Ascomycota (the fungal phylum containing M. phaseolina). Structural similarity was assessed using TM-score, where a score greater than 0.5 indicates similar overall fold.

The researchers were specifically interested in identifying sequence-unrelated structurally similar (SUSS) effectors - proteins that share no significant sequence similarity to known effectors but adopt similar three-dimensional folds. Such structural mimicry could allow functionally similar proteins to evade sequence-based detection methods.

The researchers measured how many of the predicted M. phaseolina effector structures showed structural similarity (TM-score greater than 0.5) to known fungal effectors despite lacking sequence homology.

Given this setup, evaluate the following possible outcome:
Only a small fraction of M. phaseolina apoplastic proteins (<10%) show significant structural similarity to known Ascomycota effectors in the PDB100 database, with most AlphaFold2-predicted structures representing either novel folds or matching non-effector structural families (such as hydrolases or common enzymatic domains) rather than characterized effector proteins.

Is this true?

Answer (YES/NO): NO